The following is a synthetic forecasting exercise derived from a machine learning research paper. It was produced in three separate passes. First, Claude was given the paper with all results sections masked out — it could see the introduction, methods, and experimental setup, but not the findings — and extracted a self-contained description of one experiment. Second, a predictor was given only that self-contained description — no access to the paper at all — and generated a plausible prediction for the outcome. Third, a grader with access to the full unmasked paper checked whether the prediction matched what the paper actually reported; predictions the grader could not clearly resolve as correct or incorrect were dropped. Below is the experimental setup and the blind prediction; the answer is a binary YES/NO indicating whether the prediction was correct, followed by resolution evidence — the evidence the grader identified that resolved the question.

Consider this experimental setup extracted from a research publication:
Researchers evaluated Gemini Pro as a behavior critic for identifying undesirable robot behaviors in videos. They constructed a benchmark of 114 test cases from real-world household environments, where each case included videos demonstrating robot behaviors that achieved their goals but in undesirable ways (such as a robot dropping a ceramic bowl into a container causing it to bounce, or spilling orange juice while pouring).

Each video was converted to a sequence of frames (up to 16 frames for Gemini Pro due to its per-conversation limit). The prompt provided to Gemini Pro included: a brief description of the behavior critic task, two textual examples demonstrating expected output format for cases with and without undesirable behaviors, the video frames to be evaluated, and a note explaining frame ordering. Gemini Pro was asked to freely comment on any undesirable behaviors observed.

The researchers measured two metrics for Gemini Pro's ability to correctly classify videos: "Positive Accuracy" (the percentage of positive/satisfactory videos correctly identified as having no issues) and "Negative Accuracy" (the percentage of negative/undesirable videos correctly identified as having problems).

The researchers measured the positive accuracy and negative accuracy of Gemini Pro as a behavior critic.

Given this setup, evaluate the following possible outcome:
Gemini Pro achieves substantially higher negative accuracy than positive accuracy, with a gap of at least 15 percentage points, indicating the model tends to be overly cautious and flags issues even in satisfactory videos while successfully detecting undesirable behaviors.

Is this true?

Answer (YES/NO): NO